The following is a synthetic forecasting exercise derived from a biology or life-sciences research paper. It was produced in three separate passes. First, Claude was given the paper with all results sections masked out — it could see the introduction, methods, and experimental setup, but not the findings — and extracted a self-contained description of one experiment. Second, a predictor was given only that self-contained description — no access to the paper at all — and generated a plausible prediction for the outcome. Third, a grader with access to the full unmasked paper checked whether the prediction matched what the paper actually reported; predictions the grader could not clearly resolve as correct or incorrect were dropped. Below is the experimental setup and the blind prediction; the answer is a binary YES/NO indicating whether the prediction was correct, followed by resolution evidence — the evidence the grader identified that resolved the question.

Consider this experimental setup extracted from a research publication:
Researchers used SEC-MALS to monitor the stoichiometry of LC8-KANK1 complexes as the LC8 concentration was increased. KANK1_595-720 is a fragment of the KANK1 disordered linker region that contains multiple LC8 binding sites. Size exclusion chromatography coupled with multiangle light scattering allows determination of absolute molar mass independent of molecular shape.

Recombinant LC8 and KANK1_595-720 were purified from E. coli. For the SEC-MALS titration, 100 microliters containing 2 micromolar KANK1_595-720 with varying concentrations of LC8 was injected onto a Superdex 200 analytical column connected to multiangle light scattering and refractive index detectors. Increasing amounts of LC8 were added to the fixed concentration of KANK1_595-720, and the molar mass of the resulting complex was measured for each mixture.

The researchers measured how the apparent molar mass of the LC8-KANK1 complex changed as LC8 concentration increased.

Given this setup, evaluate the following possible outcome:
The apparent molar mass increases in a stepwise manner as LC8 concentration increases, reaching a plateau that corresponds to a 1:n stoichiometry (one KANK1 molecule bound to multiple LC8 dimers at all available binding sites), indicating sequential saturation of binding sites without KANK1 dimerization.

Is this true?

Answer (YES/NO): NO